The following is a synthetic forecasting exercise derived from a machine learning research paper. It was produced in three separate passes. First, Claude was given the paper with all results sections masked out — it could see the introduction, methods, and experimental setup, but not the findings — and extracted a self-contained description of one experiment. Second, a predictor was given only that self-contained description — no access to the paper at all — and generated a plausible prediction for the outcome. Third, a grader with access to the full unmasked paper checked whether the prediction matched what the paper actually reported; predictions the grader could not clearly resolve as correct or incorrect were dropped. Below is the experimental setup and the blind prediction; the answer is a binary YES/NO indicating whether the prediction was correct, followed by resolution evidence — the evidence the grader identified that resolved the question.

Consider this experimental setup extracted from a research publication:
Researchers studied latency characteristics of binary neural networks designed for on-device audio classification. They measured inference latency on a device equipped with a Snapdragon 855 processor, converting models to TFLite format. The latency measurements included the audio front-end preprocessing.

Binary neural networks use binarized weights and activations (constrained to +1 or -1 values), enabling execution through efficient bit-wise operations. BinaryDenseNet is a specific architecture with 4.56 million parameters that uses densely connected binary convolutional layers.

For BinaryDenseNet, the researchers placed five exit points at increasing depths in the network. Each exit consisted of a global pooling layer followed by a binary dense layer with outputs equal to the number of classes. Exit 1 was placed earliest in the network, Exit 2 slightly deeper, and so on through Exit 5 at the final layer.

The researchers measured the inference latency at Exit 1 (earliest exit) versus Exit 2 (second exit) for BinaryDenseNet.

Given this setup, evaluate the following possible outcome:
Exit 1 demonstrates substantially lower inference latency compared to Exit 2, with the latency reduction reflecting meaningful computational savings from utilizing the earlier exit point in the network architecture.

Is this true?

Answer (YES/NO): NO